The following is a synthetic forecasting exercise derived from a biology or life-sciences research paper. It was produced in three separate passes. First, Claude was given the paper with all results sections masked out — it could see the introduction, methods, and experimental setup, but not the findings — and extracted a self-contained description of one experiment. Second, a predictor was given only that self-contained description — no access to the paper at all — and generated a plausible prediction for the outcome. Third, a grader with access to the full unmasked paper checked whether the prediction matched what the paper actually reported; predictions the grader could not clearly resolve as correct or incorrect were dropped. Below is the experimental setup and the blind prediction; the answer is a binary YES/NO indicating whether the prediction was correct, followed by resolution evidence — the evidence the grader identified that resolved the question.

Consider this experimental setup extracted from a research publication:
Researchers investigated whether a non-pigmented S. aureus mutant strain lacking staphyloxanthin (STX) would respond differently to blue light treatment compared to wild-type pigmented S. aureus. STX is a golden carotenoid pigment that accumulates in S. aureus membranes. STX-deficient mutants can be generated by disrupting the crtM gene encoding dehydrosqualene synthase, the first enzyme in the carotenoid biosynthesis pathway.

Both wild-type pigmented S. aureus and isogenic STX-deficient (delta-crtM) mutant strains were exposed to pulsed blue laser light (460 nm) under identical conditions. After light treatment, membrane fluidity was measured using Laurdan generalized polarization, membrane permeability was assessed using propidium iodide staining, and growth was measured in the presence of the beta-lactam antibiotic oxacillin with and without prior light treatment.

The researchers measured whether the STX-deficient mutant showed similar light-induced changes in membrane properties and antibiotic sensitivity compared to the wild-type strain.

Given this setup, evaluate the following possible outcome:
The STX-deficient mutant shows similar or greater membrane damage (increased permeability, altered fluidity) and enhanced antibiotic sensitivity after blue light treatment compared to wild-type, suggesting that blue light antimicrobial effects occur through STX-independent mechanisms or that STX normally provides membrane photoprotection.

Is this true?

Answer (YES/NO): NO